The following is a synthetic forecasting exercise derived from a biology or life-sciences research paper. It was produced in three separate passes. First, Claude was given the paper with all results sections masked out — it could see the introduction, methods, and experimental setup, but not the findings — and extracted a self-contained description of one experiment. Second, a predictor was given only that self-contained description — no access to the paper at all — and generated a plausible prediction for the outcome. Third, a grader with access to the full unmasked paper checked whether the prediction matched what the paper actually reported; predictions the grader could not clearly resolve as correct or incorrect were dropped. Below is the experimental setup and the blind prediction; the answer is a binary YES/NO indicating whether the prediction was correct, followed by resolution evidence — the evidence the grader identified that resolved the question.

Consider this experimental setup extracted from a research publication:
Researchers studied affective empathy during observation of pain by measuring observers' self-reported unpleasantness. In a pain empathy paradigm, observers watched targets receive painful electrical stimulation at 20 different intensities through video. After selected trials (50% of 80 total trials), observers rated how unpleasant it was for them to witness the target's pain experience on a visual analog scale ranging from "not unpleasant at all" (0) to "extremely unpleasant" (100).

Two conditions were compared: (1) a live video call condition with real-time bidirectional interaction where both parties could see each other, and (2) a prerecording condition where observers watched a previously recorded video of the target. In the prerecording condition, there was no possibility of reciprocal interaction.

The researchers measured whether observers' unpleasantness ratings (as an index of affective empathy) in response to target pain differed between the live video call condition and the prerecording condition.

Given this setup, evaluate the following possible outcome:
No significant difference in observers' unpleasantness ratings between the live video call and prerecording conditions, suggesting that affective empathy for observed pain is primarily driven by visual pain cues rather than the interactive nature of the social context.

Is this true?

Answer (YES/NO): NO